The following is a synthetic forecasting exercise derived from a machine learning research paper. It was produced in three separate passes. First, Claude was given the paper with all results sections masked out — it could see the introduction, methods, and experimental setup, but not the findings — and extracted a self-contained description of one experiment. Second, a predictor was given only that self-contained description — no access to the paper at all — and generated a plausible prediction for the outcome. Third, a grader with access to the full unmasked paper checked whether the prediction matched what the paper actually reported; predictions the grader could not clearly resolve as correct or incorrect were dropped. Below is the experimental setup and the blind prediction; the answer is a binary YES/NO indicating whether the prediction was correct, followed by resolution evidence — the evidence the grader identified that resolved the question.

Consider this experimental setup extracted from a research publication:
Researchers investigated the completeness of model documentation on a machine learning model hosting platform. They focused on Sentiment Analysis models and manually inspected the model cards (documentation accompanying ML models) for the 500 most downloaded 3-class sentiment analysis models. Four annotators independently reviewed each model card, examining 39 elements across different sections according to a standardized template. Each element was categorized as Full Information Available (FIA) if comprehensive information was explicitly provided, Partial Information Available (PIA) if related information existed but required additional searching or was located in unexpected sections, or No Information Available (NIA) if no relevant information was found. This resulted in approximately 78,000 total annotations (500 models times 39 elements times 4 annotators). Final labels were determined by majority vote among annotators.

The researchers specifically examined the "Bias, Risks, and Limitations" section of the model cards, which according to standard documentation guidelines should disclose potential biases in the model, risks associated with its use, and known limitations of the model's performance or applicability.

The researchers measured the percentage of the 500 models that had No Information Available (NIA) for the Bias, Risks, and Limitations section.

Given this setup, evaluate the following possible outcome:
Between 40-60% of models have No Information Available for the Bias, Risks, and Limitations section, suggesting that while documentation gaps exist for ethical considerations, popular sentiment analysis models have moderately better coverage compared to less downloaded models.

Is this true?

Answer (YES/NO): NO